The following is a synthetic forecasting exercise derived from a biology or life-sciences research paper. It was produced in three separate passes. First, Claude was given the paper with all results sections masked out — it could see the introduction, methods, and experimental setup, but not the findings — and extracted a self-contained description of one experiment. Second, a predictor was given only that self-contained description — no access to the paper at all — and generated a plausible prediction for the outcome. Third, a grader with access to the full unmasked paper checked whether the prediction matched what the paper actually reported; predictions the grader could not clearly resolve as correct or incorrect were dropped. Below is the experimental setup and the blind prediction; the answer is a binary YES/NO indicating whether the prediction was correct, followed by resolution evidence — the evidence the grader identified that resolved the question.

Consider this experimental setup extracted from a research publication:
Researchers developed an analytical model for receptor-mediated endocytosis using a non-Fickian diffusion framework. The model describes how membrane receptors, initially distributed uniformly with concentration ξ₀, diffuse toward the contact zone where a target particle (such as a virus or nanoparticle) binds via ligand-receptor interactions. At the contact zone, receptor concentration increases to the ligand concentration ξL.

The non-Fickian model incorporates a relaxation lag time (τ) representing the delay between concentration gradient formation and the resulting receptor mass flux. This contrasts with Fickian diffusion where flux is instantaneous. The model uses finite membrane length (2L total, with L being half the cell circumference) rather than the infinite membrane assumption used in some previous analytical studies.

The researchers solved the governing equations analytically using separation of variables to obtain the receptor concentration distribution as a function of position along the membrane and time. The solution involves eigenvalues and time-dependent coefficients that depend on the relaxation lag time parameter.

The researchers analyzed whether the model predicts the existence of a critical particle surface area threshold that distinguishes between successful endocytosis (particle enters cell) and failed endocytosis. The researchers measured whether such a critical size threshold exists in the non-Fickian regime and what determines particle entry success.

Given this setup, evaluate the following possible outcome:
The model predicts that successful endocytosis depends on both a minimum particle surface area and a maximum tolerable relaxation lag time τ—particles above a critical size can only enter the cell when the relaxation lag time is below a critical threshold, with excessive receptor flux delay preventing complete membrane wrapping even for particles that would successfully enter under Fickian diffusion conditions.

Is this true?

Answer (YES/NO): NO